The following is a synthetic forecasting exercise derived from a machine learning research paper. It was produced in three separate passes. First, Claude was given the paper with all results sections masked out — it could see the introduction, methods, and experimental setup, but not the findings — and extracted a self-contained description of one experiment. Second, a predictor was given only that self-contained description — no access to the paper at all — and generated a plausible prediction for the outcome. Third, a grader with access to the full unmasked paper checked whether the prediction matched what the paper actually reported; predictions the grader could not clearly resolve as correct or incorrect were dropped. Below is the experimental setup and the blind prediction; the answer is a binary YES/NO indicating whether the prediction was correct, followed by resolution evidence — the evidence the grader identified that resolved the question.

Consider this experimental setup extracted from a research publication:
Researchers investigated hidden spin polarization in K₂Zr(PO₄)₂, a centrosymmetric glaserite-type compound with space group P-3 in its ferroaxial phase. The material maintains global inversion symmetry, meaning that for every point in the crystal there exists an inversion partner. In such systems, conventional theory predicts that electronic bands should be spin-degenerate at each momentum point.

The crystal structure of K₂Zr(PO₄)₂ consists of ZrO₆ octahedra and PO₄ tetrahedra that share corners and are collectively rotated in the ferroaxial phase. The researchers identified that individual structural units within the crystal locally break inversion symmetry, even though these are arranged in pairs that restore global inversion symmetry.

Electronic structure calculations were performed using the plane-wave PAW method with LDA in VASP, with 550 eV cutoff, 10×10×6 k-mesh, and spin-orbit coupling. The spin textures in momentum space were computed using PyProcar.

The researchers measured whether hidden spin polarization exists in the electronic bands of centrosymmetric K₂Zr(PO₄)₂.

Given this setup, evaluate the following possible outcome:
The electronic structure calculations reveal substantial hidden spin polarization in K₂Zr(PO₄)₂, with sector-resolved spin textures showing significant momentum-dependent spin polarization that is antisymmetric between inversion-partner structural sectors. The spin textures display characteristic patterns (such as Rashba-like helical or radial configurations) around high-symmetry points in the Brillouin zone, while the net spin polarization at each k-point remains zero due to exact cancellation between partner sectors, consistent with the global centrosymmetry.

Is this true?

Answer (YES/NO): YES